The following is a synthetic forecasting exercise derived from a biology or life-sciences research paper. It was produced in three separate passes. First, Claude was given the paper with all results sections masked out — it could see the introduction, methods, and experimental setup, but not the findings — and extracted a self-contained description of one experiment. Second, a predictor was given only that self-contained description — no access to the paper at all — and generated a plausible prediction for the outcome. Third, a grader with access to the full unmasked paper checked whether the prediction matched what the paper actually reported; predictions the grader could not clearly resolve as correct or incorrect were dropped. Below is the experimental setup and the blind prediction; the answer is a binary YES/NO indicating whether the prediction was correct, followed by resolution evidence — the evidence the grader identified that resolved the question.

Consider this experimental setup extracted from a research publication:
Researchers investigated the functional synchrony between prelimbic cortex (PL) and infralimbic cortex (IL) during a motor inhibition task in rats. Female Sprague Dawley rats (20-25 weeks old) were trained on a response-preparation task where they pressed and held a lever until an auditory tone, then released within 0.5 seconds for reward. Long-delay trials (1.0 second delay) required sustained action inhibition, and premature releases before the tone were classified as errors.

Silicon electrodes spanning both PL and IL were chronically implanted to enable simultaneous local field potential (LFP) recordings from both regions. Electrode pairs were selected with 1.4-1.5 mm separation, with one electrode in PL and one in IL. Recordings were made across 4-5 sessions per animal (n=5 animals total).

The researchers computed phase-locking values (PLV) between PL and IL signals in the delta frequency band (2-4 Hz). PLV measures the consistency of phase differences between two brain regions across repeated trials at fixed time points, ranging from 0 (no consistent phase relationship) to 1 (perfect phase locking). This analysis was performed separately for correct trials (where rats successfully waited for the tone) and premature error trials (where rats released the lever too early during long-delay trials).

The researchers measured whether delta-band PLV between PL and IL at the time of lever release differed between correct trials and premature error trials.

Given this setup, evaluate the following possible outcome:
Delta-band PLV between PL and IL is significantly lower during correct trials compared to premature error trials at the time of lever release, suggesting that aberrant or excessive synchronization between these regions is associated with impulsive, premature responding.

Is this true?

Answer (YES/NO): NO